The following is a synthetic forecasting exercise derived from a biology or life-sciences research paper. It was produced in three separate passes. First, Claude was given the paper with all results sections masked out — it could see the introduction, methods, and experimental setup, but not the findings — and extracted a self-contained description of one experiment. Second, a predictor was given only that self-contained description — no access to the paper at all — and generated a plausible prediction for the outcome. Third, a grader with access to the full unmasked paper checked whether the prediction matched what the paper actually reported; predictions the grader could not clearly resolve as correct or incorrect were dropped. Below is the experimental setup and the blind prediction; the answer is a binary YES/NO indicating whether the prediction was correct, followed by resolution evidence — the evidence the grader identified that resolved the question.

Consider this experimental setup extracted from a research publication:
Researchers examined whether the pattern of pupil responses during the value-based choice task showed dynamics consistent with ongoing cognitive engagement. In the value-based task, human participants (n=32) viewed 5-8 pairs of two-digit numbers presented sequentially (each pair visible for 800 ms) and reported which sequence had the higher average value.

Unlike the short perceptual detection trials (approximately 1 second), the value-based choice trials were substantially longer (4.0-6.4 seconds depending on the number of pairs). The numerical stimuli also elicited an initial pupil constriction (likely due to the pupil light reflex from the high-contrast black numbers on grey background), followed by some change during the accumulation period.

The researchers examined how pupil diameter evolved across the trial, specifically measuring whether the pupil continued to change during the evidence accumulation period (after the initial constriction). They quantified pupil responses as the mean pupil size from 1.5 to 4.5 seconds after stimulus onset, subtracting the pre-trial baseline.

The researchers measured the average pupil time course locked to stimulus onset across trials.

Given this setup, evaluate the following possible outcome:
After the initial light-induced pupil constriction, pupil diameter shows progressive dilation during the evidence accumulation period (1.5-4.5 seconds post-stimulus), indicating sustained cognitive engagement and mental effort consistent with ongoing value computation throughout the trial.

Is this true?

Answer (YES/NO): YES